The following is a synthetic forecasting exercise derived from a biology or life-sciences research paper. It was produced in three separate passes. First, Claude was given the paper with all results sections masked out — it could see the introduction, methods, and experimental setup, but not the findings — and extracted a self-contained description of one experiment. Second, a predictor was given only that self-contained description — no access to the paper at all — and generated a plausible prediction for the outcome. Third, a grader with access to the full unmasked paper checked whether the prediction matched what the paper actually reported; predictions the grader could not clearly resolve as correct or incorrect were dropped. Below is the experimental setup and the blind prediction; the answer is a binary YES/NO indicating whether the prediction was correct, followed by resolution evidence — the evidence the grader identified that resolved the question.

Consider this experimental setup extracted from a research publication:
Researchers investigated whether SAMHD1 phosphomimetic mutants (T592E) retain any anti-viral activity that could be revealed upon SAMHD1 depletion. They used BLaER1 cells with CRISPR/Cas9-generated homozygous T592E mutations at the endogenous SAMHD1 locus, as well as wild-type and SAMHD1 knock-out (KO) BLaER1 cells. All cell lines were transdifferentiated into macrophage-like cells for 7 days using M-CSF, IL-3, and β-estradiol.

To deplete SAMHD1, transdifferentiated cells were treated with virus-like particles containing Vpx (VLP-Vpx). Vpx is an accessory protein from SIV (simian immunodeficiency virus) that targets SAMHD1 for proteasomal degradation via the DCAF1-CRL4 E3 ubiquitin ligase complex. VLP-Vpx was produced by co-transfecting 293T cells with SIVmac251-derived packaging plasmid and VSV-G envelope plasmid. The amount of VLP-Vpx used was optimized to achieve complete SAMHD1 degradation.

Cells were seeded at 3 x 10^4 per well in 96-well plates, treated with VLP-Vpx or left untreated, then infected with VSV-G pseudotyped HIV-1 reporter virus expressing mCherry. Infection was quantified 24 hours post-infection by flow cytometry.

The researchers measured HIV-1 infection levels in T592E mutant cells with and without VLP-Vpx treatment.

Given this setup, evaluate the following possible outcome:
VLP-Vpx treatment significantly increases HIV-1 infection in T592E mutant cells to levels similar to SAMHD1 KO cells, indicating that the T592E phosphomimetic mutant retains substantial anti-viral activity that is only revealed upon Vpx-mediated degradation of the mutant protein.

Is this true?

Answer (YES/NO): NO